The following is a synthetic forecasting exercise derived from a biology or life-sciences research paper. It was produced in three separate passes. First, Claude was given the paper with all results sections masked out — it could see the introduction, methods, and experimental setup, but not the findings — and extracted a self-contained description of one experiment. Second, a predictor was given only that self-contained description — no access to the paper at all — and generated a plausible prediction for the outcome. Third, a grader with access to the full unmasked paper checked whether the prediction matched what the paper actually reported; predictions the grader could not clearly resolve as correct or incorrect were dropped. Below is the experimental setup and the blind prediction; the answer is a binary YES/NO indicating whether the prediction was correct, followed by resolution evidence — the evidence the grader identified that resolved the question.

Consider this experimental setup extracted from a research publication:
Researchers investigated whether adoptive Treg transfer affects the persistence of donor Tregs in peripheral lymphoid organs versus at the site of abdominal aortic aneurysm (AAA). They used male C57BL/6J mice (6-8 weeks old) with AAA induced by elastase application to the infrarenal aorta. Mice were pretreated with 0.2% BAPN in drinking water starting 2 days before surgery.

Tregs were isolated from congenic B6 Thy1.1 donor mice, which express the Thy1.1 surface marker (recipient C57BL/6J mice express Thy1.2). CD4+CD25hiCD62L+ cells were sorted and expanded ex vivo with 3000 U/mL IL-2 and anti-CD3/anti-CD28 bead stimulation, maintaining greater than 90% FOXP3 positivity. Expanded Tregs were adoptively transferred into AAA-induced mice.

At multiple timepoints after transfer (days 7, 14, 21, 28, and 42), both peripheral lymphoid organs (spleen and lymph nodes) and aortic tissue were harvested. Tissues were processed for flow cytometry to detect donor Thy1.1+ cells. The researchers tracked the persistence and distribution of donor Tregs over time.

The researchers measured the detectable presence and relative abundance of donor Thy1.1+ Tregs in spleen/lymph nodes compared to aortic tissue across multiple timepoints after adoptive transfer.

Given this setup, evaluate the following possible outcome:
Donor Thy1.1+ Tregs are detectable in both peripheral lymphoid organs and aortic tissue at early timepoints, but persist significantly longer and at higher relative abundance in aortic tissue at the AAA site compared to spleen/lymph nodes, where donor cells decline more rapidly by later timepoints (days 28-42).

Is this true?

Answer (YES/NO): NO